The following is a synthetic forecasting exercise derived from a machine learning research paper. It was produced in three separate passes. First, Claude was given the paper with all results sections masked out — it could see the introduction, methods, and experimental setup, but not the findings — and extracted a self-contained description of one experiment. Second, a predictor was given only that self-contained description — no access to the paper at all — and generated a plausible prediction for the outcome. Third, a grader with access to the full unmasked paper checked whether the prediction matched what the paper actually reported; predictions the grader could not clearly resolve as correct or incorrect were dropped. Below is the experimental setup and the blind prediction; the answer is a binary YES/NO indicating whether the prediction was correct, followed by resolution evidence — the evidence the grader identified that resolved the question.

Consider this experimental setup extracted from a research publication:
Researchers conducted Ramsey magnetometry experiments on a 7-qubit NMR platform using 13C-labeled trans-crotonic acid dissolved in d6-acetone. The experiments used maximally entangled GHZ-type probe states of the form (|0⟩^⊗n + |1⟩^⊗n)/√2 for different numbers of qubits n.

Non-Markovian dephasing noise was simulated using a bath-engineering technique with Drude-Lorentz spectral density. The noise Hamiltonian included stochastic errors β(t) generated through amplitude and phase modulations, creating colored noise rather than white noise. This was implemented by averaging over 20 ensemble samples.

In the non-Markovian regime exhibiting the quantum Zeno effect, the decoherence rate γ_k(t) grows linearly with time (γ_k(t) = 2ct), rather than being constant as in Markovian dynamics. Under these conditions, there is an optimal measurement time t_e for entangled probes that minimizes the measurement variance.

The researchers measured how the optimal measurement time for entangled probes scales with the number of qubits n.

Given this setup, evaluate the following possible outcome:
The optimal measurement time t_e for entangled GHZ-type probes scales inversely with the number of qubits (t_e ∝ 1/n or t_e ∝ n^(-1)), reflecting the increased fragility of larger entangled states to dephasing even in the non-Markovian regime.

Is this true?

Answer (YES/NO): NO